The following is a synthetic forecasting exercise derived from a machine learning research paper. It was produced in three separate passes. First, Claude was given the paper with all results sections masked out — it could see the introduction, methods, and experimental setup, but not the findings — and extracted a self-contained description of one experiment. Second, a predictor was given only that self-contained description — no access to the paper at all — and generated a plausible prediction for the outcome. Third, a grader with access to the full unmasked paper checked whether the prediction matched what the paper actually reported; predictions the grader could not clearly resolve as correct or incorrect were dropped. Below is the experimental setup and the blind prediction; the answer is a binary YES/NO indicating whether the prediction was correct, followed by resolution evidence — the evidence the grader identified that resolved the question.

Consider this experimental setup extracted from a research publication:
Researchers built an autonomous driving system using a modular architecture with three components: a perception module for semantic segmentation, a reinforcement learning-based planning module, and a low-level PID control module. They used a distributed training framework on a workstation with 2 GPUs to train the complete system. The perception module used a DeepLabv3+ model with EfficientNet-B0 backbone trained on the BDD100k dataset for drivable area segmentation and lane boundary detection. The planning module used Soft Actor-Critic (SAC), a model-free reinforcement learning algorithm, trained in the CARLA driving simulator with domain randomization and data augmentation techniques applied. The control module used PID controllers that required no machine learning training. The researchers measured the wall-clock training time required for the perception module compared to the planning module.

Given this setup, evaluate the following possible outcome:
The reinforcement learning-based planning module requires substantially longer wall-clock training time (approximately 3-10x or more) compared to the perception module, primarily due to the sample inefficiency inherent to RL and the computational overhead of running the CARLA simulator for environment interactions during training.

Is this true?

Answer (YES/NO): YES